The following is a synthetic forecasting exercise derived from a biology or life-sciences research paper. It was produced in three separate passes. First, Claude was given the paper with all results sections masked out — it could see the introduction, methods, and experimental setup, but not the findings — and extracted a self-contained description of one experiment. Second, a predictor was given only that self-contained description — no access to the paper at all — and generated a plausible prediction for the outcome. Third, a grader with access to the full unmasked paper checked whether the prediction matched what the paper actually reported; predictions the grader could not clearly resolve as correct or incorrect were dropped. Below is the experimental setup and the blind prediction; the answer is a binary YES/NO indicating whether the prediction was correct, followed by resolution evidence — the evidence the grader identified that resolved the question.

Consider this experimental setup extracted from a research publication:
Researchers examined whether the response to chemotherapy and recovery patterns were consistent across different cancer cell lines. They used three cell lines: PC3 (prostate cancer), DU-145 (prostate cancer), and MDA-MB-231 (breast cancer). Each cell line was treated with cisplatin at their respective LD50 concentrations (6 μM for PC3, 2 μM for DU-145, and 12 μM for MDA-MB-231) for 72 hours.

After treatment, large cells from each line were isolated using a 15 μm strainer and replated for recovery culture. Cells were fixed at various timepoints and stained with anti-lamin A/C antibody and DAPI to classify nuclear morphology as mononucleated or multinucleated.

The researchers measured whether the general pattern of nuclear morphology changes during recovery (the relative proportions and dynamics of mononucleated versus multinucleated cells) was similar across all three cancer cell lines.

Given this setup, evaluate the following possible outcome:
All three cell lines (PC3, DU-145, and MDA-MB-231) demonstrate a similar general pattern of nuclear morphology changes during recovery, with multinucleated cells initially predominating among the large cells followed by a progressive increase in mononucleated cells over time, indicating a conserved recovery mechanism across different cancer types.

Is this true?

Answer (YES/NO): NO